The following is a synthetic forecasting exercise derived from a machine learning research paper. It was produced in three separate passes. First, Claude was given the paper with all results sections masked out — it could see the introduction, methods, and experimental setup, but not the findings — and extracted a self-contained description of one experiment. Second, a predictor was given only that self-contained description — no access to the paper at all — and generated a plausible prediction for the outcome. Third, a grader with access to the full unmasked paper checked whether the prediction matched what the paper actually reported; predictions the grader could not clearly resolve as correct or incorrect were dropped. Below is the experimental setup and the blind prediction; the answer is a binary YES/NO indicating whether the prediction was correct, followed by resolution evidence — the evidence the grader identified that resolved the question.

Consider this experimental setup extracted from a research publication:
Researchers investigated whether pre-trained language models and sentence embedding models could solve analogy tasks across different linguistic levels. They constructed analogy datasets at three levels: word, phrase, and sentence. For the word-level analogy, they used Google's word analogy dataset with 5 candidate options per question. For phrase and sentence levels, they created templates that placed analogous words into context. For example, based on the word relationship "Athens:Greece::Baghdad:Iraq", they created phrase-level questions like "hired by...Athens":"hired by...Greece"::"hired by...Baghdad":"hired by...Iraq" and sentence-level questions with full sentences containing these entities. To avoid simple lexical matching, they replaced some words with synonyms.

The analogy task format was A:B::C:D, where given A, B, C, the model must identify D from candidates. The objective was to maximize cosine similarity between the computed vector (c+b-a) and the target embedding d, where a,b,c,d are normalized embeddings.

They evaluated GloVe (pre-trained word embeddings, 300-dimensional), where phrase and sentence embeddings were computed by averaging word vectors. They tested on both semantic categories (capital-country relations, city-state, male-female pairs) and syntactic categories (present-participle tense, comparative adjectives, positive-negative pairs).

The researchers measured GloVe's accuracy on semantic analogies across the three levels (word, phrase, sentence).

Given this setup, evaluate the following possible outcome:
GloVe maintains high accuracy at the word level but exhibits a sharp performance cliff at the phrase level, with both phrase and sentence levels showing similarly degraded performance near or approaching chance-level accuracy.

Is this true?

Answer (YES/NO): NO